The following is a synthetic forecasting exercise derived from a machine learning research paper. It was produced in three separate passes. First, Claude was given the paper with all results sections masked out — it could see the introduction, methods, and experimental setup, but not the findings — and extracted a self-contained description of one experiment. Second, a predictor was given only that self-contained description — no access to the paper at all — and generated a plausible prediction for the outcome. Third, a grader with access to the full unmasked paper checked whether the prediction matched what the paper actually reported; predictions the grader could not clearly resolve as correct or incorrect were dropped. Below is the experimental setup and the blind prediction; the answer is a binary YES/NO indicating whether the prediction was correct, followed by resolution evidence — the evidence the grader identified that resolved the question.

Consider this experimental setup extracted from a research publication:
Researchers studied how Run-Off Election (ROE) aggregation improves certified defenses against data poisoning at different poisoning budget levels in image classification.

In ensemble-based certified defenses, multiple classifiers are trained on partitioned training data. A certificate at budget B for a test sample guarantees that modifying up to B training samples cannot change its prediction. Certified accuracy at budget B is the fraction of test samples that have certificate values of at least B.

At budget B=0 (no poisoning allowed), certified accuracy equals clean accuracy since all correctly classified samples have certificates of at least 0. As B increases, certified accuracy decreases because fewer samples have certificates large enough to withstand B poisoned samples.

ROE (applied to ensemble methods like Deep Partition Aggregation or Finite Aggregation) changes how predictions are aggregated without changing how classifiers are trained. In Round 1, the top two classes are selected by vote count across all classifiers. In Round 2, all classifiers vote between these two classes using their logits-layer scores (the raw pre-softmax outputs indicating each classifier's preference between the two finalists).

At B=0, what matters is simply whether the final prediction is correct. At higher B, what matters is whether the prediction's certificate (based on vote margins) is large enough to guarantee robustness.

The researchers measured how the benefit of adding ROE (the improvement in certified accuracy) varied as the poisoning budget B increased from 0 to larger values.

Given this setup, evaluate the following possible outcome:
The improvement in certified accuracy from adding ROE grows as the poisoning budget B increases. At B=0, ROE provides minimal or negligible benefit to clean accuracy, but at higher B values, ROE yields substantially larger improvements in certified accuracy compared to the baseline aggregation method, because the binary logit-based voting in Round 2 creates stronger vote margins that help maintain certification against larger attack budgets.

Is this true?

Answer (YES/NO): NO